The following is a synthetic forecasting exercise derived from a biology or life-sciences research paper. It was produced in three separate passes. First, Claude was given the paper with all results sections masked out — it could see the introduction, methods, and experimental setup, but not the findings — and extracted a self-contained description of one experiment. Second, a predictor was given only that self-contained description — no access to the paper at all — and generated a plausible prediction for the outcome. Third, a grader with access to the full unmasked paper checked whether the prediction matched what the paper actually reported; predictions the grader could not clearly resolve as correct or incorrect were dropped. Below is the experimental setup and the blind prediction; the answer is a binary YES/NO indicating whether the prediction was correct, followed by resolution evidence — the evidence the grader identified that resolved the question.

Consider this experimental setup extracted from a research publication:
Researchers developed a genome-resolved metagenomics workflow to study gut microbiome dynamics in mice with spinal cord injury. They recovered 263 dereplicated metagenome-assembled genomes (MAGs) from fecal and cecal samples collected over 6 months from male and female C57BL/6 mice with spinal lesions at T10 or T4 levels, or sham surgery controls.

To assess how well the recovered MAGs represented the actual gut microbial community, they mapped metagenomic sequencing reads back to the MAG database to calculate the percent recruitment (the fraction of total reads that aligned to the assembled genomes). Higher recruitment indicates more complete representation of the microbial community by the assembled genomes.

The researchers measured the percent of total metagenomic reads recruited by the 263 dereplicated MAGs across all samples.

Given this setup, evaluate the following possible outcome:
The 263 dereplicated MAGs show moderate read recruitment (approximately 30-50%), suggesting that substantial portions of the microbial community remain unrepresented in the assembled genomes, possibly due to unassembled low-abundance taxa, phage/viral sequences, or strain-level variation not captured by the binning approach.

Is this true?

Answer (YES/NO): NO